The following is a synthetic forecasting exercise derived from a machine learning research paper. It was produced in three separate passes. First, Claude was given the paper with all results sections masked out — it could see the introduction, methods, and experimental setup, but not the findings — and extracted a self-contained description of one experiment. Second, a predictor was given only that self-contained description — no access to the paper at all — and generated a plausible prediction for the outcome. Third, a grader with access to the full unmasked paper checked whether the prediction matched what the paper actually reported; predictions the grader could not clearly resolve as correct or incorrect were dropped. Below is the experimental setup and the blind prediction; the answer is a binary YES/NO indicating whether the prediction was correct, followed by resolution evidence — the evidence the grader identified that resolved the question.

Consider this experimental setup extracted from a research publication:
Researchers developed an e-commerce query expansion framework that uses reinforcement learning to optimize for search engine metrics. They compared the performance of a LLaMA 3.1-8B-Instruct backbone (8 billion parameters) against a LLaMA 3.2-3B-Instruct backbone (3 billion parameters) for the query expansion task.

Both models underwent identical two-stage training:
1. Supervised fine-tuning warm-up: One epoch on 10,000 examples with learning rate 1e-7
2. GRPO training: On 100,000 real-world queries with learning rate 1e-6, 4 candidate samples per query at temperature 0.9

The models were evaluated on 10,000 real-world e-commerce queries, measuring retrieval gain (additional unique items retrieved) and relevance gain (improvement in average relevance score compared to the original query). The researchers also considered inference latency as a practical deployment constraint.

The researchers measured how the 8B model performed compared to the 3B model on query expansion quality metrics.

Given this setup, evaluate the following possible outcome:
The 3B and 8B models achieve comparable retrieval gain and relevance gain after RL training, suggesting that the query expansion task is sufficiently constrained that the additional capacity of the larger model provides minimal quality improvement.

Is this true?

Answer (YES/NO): YES